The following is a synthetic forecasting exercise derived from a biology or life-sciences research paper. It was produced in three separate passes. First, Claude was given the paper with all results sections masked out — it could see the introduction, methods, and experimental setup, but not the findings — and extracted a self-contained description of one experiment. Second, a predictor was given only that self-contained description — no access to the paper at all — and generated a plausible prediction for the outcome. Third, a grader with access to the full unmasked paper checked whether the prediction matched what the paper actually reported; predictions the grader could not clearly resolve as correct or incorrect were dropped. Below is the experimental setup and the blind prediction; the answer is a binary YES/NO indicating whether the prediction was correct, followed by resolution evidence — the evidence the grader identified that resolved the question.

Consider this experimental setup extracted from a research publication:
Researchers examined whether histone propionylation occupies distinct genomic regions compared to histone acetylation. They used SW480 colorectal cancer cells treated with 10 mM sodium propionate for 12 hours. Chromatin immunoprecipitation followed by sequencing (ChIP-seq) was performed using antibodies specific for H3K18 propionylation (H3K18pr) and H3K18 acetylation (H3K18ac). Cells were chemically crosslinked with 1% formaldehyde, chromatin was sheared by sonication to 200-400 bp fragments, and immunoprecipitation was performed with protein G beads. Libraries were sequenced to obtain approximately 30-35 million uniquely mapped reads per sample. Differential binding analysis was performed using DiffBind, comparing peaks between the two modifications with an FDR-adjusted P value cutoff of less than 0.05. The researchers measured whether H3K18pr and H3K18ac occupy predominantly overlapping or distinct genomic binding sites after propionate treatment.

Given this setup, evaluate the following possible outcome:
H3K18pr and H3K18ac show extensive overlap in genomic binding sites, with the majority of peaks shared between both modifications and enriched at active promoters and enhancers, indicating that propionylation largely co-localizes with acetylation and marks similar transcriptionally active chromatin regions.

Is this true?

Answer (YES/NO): NO